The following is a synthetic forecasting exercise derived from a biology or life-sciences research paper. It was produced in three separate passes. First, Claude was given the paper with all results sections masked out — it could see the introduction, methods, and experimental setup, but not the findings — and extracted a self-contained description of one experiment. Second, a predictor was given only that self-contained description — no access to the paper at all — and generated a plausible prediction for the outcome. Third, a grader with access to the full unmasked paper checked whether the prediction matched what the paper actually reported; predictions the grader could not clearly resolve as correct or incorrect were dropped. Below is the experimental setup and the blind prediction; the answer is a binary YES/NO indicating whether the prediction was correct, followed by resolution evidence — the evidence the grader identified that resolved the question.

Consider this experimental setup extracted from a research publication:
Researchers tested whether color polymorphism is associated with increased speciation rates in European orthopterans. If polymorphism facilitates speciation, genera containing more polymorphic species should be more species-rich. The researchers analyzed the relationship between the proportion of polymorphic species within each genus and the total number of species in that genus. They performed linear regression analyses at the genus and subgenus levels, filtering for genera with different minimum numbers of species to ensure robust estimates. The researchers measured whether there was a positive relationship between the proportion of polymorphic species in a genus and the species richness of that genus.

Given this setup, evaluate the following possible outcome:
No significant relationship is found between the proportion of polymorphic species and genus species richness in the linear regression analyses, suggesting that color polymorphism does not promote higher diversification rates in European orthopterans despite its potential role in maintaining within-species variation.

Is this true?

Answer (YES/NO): YES